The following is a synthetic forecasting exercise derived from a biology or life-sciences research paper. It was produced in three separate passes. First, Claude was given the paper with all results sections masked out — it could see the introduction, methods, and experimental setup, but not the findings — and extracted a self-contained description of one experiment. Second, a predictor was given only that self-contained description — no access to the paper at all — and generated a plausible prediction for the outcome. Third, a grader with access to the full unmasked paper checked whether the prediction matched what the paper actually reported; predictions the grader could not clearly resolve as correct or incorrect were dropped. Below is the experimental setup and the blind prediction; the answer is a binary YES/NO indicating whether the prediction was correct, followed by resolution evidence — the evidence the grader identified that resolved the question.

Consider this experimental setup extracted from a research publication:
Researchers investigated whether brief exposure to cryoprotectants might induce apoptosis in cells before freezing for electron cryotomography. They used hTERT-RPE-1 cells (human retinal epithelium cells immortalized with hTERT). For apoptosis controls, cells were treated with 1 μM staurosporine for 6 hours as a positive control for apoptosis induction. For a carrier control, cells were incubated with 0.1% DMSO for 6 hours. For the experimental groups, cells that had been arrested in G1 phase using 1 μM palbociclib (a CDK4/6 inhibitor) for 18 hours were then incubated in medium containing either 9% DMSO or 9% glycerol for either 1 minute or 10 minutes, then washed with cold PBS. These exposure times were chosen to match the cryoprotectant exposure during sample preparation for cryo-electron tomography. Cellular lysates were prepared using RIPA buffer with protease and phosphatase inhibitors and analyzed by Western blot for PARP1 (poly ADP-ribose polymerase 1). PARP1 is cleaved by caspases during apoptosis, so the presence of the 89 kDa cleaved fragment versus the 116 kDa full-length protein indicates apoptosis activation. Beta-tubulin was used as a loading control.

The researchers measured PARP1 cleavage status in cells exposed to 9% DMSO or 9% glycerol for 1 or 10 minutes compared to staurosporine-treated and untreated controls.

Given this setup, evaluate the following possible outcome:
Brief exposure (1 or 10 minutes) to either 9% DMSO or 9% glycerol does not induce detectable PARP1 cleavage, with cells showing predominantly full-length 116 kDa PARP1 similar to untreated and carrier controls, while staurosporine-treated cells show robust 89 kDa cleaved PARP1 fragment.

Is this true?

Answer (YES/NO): YES